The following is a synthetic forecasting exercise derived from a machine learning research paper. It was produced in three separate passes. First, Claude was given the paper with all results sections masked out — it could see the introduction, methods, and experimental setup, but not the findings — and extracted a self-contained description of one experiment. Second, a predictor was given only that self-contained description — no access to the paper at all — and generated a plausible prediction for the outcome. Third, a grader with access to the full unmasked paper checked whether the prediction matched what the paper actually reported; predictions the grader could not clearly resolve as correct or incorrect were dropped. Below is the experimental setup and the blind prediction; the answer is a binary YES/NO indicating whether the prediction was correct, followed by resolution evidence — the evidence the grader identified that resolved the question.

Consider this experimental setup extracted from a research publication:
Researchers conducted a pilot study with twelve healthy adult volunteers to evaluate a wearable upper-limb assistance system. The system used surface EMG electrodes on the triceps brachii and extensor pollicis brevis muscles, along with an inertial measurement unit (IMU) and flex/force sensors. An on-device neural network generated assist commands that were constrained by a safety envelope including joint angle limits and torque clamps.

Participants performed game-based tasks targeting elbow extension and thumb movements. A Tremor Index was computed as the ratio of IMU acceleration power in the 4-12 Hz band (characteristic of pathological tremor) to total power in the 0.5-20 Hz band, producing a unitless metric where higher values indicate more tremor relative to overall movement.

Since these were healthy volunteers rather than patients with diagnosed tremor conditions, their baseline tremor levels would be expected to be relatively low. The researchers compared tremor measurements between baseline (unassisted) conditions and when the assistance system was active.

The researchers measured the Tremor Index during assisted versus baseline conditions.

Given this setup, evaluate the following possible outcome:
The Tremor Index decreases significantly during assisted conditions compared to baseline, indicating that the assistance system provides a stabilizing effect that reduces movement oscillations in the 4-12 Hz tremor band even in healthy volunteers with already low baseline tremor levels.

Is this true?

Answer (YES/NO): YES